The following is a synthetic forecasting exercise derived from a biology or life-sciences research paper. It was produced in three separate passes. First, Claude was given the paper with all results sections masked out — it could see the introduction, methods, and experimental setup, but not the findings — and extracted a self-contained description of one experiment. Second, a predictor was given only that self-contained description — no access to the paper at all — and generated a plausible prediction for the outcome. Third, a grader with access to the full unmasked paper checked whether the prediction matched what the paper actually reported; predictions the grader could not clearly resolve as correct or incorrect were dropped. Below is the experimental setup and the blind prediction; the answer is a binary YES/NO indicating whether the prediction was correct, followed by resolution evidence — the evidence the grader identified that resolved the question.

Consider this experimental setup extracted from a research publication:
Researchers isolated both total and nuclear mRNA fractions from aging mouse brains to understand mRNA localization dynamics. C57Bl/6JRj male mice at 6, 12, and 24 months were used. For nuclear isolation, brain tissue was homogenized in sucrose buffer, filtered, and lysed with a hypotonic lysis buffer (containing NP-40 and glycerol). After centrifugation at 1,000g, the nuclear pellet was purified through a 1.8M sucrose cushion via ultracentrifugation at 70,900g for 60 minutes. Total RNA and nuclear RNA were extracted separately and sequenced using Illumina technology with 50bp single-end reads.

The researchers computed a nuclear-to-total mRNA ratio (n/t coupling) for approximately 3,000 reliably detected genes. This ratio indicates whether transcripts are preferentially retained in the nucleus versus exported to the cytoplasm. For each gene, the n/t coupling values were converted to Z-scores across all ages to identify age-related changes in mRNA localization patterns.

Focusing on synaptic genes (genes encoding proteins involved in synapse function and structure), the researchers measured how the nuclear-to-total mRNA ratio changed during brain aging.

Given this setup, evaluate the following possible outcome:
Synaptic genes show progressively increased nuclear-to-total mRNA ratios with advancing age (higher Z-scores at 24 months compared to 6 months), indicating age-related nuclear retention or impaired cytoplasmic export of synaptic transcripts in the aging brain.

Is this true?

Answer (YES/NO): NO